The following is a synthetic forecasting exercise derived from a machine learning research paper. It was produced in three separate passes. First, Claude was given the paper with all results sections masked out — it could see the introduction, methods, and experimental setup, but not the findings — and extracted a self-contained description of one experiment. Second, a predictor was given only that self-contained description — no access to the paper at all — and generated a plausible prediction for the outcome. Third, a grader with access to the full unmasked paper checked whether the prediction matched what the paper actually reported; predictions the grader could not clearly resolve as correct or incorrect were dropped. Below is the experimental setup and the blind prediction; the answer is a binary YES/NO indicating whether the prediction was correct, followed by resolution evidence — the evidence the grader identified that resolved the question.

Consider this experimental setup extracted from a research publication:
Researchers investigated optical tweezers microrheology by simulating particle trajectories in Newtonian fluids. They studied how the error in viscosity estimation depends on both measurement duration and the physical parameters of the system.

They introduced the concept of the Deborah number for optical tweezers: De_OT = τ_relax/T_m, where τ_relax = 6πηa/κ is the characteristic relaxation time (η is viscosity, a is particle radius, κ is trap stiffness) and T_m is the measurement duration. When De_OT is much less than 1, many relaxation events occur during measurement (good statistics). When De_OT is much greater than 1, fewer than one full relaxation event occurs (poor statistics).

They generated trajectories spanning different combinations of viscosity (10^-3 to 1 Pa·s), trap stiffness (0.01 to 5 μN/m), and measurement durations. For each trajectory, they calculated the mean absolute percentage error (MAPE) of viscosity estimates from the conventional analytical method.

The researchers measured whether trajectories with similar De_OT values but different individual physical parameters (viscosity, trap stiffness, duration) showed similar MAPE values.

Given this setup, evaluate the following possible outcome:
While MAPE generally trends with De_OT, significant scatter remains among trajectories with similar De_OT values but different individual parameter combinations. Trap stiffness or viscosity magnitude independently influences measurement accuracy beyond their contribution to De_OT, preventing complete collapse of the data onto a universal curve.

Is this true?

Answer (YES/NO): YES